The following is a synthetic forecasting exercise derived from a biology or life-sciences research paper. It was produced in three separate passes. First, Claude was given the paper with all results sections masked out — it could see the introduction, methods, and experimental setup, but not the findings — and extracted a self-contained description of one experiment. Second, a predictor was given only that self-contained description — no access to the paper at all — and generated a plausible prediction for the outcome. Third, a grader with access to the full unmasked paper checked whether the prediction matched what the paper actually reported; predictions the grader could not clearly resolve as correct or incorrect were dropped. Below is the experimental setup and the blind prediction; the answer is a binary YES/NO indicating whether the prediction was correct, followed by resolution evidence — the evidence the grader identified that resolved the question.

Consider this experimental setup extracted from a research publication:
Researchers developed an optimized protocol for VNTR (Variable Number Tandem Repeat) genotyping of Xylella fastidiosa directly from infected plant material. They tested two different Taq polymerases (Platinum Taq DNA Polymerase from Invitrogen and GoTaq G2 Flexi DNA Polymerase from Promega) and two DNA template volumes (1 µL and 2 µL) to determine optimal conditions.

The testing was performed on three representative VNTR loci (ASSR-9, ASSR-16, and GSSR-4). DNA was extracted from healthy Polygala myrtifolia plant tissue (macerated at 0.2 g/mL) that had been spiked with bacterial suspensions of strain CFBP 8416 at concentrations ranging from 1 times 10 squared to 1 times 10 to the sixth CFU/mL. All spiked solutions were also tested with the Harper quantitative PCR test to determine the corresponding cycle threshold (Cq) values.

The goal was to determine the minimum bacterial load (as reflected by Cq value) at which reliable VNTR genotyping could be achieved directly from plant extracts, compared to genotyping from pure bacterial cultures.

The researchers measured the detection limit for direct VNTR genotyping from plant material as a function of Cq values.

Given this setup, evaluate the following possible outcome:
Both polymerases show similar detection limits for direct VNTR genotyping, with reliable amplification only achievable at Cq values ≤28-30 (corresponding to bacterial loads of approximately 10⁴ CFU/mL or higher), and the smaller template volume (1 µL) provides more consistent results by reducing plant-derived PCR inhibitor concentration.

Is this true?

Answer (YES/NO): NO